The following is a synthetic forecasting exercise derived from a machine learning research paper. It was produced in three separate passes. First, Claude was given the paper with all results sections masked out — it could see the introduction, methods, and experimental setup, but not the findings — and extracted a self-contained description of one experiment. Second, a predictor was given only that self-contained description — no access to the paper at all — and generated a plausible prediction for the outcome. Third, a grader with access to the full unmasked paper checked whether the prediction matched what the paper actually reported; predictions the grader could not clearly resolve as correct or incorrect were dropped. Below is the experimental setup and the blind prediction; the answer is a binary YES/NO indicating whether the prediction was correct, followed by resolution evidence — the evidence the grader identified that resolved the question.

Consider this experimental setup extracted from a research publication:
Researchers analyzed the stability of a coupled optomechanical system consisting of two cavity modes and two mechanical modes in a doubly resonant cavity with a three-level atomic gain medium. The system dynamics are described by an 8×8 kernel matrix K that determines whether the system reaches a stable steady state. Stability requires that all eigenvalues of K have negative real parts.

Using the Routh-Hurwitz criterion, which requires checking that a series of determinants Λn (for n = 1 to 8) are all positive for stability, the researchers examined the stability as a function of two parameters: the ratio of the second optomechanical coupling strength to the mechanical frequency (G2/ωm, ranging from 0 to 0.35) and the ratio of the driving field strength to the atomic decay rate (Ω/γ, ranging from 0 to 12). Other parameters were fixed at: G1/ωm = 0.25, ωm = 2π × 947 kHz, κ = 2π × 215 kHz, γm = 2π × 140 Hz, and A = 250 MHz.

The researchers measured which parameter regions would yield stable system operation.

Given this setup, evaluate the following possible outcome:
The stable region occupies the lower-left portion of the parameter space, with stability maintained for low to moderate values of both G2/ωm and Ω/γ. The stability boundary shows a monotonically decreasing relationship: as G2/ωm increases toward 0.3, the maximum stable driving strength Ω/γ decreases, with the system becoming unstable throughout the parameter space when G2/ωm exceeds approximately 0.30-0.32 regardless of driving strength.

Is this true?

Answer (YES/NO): NO